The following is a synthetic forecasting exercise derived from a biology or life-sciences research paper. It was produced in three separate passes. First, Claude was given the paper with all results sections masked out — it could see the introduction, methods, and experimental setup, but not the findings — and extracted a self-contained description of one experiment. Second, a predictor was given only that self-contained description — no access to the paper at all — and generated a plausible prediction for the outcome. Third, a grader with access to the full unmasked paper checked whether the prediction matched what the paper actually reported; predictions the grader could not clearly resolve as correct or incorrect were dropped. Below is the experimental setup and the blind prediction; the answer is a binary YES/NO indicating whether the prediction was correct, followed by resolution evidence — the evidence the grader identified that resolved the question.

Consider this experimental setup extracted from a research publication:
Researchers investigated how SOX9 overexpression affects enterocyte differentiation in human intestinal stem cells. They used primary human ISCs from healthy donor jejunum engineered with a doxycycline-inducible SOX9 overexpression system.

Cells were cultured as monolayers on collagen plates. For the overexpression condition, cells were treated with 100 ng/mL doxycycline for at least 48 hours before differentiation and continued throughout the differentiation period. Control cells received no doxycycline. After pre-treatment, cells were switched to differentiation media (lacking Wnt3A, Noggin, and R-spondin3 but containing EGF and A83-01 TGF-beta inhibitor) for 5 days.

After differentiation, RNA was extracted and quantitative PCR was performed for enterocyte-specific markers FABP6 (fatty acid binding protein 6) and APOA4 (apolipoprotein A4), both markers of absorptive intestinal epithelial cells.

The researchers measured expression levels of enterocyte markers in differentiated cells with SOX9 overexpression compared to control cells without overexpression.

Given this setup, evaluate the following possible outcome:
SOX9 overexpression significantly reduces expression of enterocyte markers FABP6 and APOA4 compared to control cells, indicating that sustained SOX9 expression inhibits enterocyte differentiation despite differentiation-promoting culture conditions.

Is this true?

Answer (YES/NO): YES